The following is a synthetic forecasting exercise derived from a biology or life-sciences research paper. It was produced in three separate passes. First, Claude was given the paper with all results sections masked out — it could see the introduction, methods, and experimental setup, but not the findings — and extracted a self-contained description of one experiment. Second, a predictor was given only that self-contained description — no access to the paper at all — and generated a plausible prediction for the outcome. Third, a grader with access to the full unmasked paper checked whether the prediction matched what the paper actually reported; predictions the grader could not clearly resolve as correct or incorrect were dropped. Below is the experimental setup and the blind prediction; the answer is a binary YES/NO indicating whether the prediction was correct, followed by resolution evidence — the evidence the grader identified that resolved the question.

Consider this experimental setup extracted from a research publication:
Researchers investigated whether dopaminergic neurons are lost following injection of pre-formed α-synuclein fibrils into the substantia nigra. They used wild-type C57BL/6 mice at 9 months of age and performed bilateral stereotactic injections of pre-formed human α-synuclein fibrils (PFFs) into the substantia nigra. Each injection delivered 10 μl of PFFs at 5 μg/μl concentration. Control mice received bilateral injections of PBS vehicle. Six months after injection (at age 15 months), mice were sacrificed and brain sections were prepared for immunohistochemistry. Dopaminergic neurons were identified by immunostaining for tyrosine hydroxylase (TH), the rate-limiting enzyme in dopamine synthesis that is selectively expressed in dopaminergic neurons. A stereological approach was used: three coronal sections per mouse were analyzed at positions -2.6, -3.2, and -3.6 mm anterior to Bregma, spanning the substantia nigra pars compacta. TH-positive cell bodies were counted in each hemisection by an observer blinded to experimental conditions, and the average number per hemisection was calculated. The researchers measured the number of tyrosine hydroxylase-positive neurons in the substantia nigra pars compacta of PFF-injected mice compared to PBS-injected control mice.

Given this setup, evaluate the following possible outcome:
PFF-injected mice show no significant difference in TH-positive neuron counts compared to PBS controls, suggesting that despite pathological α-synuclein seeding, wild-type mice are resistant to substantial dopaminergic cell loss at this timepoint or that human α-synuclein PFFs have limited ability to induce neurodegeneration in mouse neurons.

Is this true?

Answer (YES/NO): NO